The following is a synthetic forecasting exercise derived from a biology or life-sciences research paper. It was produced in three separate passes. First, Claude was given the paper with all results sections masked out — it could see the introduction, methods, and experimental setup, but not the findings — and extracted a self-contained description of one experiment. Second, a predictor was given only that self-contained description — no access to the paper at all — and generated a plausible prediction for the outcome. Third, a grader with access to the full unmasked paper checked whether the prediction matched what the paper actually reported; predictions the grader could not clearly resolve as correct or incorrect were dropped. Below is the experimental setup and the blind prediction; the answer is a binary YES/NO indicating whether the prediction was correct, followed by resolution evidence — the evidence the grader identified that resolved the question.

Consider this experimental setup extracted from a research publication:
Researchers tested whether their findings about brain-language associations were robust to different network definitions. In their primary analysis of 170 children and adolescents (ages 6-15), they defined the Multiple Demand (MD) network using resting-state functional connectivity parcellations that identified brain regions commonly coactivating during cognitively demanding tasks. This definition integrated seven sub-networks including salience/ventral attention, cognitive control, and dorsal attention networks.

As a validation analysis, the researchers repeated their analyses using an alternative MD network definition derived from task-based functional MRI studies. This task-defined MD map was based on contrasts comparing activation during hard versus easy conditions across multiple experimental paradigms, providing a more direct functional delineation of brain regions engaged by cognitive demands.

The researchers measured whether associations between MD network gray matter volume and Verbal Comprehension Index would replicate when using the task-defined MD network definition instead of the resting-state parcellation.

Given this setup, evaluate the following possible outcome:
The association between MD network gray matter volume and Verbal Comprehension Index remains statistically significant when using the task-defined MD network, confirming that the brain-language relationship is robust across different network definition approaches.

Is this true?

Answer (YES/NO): YES